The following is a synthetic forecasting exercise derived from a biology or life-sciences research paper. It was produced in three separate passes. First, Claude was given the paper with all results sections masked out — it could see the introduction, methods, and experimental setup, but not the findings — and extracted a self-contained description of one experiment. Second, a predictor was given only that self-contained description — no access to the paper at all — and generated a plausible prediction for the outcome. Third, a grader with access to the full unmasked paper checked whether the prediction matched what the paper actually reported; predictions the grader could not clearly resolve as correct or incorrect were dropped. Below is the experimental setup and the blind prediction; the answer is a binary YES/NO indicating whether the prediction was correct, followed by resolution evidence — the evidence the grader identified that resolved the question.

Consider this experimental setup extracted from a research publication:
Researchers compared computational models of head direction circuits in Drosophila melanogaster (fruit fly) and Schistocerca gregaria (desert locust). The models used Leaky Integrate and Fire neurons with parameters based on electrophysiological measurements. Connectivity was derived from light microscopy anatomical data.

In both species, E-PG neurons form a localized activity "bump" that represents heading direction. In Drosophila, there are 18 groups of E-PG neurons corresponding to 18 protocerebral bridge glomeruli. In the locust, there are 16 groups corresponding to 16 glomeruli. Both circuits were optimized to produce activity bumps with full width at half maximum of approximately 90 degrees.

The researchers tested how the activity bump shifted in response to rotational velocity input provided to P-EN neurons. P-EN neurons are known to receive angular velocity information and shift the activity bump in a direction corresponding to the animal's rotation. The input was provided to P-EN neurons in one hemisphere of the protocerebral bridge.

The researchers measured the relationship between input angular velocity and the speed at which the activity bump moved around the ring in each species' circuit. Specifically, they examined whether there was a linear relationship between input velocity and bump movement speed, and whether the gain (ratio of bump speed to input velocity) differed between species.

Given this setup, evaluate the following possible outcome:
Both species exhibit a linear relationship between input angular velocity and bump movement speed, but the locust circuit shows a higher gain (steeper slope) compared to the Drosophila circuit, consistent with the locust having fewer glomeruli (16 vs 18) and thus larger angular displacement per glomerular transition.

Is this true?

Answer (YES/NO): NO